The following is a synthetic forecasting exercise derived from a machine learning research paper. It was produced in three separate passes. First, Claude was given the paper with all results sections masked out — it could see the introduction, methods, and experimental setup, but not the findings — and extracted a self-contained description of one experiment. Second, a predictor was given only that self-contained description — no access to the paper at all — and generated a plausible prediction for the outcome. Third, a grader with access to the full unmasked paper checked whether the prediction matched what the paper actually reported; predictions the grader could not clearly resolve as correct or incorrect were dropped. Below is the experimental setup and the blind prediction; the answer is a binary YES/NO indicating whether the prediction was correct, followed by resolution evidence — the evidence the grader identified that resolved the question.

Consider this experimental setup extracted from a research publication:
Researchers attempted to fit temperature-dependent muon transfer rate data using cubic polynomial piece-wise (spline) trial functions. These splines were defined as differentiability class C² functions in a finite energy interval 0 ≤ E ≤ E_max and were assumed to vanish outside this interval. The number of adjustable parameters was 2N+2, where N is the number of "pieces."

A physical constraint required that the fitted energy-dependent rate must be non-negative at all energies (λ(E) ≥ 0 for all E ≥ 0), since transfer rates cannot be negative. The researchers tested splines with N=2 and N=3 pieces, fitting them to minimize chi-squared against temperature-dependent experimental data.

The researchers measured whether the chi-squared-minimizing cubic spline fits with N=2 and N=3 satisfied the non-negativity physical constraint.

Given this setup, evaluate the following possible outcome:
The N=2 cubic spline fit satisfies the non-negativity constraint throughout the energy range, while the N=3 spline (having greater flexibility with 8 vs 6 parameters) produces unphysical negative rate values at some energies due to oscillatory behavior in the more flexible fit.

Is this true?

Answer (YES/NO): NO